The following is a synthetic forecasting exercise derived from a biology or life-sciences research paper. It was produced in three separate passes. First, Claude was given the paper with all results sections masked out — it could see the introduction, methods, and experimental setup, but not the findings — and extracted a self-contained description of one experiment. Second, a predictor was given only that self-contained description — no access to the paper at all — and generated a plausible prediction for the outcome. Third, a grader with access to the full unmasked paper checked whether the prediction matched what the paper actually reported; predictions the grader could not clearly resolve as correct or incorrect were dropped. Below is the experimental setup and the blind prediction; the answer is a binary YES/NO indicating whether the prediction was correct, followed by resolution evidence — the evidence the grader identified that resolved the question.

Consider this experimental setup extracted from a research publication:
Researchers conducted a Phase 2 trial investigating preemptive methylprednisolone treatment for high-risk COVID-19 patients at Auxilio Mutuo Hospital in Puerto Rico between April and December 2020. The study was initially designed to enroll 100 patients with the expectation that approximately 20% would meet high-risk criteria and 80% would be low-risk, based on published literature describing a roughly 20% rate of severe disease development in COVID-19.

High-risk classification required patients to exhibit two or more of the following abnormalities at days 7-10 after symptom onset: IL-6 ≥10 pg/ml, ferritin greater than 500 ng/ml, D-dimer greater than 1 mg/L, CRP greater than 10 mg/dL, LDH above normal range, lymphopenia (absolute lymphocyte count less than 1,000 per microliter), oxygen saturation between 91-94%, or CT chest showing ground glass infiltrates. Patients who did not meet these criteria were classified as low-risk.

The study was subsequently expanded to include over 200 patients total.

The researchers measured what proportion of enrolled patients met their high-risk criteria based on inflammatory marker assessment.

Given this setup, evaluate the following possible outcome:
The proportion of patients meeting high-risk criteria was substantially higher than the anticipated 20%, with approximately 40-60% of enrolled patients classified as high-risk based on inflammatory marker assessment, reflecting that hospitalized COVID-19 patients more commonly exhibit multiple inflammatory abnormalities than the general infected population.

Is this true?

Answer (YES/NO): NO